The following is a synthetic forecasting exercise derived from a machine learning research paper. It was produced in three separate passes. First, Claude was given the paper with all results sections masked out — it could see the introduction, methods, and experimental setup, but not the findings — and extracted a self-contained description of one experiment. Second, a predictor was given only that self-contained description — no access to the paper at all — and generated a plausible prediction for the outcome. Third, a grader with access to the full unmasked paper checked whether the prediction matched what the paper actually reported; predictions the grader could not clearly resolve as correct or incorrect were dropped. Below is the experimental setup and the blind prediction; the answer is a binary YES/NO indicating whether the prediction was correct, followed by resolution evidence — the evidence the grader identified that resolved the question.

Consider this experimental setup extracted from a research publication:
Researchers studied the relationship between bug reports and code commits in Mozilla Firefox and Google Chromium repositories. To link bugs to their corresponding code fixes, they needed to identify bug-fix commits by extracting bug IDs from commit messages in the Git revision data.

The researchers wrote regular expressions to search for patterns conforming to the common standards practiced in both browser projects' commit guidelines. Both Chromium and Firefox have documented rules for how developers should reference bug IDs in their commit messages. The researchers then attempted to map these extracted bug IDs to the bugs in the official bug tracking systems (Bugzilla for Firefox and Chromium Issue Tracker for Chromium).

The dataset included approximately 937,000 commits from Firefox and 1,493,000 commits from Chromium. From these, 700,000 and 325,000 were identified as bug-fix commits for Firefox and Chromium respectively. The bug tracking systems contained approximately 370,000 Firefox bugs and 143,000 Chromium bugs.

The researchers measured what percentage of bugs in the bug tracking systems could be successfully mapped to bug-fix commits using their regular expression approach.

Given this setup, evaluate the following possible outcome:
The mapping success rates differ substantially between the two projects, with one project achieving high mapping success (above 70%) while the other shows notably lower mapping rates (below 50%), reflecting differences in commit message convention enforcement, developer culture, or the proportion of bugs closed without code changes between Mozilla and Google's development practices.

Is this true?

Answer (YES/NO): NO